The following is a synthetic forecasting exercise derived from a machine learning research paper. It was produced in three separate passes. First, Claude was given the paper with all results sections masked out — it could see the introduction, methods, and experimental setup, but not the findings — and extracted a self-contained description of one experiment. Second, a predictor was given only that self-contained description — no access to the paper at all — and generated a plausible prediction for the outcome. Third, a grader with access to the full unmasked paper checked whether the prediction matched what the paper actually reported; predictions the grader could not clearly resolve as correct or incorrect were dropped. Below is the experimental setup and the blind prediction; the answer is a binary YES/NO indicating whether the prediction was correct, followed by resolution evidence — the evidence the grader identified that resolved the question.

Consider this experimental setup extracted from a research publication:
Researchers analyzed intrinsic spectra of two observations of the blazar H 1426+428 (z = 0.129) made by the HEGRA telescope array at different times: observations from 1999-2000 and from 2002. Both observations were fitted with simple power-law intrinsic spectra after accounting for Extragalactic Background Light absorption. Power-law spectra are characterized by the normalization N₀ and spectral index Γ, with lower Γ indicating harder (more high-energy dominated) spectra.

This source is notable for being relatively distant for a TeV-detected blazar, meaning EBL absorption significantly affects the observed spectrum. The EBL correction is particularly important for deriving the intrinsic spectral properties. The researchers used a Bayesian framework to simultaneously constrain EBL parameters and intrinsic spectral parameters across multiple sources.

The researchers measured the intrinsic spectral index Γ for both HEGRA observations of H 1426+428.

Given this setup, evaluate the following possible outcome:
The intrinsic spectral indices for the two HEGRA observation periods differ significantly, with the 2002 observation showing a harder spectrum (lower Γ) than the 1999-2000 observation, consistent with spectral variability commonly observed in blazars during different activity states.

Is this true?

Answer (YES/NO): YES